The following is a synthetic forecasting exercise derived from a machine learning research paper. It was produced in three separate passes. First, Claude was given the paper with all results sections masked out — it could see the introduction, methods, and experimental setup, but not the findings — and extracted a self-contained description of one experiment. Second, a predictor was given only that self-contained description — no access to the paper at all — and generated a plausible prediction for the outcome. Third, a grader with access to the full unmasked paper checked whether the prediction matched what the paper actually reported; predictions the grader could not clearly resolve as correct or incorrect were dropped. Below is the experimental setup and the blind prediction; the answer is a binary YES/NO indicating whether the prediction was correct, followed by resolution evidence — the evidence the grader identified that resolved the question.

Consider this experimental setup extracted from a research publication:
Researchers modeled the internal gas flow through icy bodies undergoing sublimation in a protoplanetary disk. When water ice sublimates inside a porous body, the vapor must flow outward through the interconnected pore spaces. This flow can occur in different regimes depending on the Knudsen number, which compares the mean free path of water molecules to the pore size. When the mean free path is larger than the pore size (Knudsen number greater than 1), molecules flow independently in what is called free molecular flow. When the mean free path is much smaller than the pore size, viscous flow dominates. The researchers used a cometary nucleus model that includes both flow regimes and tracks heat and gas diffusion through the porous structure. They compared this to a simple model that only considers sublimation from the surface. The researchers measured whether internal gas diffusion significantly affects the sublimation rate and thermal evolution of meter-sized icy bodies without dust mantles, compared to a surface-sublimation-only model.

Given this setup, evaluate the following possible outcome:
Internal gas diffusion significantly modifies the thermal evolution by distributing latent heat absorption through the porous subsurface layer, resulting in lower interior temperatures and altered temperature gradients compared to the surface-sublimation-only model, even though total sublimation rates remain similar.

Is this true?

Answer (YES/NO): NO